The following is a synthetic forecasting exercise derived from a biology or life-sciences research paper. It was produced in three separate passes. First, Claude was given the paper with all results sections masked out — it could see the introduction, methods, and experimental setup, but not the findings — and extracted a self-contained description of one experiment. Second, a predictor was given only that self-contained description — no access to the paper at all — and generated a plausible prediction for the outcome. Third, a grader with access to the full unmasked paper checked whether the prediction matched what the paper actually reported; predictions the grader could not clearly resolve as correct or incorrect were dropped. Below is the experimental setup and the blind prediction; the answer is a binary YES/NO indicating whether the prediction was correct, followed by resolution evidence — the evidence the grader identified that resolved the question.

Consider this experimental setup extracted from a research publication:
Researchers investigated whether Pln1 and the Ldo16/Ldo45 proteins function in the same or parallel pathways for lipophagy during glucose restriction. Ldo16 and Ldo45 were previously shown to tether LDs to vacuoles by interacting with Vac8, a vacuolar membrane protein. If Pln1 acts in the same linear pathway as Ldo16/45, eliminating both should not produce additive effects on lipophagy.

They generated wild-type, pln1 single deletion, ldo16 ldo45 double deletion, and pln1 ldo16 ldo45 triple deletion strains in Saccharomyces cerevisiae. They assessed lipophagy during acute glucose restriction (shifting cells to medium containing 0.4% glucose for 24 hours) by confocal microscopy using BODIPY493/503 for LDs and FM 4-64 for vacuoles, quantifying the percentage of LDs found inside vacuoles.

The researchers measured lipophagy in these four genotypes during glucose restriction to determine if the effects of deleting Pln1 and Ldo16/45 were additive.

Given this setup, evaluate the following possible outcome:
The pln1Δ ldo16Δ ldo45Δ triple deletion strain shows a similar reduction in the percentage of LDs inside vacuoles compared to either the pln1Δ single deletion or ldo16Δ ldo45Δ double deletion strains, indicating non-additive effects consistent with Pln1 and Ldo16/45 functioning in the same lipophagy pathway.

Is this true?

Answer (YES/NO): NO